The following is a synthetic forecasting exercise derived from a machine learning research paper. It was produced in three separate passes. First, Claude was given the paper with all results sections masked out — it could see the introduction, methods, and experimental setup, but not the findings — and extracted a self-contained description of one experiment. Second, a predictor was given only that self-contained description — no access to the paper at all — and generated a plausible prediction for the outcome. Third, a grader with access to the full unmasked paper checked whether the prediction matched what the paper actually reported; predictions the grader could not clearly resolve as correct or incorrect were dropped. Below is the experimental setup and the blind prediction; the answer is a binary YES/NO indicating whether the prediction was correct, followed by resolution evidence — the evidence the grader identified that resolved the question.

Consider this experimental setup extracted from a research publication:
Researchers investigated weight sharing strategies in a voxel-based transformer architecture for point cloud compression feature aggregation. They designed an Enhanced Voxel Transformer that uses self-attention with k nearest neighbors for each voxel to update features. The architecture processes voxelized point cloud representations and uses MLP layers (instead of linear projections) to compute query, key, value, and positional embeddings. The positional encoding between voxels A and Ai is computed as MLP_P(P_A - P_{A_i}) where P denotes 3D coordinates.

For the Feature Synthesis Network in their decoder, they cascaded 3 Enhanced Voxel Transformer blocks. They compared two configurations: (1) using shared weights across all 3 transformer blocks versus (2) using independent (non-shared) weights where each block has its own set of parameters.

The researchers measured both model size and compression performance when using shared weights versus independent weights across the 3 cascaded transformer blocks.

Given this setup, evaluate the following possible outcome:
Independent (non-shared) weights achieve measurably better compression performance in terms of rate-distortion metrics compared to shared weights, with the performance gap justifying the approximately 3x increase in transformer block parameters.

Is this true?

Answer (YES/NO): NO